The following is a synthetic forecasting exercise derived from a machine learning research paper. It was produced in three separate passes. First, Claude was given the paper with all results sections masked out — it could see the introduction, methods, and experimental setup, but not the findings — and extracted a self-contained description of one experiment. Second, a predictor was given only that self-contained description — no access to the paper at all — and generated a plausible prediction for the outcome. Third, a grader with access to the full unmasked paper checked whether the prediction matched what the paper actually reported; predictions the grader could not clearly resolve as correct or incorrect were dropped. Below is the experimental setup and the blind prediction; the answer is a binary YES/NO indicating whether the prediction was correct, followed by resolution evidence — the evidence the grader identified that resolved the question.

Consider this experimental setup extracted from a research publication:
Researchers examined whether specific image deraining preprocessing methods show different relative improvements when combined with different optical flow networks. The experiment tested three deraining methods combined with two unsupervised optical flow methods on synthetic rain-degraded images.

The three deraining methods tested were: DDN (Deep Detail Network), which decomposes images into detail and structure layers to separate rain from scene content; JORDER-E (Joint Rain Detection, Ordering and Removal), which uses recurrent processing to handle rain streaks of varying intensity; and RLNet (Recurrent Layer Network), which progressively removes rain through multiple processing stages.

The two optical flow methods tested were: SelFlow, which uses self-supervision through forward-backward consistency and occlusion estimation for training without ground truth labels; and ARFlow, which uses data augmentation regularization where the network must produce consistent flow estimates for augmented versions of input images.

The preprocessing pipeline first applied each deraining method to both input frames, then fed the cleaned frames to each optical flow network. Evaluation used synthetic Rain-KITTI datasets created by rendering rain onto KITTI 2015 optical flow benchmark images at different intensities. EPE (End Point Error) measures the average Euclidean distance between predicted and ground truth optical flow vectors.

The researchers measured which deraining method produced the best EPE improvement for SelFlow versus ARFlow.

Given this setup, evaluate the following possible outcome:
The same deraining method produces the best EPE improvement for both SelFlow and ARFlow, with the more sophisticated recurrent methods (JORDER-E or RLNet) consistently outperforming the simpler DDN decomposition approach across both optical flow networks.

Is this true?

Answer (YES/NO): NO